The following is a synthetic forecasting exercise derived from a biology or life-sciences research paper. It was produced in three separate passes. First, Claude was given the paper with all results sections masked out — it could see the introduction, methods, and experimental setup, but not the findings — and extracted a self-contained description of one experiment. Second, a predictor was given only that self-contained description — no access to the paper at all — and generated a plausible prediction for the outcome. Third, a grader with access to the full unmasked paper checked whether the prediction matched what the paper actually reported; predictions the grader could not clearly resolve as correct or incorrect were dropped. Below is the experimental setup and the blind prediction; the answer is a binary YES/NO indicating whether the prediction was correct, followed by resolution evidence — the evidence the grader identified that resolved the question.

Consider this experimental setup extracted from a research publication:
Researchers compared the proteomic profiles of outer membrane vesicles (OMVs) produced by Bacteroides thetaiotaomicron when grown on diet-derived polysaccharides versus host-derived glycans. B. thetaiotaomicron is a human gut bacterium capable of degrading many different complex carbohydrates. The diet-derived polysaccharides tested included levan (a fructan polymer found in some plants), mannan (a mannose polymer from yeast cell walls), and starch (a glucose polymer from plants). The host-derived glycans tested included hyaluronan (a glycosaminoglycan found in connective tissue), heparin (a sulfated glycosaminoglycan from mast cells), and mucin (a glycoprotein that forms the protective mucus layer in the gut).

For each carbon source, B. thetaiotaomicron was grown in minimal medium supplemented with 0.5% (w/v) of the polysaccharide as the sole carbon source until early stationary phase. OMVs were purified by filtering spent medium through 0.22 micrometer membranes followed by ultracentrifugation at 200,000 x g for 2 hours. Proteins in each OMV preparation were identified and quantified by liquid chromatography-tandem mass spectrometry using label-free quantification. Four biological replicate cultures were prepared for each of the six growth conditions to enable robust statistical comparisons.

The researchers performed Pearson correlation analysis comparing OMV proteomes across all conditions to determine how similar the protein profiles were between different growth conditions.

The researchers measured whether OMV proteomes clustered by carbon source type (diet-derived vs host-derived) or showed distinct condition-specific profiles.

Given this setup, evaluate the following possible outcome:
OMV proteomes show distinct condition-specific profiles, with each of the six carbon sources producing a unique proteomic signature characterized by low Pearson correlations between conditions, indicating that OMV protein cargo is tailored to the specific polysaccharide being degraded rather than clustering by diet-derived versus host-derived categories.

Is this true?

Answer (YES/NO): NO